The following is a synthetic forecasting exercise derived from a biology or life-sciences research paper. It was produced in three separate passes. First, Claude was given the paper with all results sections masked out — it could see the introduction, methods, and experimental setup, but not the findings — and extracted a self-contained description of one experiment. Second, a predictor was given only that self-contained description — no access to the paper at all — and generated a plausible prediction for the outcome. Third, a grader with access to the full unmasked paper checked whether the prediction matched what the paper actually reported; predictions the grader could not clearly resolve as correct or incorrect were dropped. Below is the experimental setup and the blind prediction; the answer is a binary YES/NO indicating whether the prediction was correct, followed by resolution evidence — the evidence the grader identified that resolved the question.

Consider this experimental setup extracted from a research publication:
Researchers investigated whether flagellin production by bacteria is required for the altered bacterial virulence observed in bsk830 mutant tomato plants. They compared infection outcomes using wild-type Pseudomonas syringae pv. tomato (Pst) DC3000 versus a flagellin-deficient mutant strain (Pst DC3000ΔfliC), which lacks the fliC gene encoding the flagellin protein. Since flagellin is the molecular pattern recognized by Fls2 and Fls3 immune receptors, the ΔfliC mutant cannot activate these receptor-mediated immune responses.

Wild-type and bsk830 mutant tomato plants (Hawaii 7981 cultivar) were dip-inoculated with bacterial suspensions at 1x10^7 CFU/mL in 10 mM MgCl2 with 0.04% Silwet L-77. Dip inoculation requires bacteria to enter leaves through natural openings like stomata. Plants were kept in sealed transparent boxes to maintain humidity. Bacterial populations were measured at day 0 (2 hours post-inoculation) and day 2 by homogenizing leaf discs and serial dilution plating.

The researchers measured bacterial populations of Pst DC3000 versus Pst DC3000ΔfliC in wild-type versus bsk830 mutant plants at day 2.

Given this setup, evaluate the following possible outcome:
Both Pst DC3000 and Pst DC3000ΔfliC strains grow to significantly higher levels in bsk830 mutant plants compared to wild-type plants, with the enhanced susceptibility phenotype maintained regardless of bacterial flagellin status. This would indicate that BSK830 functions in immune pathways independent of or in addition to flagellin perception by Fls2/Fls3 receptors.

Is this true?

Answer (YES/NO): NO